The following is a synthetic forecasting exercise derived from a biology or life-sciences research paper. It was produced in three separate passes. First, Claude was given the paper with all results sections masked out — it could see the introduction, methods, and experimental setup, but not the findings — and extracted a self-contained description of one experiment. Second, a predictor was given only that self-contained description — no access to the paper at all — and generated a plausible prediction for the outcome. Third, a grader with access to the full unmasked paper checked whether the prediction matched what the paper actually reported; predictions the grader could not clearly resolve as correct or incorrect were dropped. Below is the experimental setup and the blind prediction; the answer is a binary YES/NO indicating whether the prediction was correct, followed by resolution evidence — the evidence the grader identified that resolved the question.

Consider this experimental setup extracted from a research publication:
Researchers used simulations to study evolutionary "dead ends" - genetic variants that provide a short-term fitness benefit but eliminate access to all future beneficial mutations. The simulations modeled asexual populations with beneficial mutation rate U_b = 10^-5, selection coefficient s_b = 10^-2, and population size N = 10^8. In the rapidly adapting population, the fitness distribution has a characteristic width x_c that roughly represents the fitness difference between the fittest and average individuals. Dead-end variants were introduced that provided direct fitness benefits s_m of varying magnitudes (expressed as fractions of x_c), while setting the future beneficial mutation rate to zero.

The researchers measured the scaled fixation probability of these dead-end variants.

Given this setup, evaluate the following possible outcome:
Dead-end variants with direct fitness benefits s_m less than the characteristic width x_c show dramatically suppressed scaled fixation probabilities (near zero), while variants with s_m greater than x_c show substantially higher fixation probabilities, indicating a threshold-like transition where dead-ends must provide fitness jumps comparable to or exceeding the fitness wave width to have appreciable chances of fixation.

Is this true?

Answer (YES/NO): NO